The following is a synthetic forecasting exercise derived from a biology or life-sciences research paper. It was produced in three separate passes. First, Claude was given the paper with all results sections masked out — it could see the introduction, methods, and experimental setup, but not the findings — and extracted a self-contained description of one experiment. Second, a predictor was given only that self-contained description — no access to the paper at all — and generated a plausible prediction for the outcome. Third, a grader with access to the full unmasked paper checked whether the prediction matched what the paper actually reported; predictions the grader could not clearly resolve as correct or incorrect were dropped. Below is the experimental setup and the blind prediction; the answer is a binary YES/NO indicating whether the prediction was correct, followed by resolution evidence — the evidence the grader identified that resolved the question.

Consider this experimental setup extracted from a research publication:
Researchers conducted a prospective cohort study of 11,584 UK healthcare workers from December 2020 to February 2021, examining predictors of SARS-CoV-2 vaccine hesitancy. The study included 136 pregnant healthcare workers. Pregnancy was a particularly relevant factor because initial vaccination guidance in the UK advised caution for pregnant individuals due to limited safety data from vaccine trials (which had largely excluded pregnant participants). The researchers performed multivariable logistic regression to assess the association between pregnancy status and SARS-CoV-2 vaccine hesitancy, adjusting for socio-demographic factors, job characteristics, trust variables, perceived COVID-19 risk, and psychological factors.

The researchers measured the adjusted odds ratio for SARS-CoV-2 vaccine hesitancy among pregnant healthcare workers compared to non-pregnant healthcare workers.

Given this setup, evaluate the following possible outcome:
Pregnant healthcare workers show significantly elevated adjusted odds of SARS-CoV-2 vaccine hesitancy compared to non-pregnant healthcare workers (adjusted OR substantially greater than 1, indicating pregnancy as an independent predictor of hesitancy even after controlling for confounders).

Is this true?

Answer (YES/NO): YES